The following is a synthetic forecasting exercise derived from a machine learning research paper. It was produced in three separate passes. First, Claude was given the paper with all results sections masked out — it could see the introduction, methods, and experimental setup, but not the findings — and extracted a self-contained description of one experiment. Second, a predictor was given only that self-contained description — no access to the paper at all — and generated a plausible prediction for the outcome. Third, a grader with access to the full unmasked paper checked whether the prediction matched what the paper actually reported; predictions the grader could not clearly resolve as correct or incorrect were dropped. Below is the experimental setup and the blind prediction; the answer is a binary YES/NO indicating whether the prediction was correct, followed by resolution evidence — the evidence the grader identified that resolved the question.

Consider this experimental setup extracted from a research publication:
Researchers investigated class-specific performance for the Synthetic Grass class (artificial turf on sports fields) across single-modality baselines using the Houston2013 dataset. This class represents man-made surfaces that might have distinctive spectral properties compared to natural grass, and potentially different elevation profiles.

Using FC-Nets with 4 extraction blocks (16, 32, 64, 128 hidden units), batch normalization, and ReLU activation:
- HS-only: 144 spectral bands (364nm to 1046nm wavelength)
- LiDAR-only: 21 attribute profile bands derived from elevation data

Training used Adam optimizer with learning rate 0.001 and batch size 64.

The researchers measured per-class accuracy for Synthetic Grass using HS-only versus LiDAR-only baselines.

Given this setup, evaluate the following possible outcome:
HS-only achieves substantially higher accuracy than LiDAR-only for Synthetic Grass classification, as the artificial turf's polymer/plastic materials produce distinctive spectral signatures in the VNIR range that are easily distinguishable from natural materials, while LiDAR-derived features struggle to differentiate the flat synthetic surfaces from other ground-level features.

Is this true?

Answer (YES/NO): YES